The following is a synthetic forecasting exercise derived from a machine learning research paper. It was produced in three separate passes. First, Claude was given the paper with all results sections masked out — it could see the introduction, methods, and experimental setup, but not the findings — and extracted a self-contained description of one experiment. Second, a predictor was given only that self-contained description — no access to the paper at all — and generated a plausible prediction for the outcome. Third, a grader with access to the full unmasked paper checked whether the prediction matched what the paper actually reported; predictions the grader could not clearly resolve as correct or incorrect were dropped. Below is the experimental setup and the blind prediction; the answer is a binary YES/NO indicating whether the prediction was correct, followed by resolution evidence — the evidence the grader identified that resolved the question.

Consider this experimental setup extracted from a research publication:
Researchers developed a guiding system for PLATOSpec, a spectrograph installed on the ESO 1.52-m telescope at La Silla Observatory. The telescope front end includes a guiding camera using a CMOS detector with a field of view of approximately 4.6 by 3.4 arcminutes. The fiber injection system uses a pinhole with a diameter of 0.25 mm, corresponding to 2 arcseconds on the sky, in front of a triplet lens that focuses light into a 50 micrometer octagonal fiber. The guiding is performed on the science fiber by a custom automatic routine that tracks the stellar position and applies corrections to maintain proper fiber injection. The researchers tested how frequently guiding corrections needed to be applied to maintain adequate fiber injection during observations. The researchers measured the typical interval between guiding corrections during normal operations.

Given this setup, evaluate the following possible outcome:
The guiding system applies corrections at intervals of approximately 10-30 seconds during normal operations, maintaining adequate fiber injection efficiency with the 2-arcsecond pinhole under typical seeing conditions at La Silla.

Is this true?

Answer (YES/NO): NO